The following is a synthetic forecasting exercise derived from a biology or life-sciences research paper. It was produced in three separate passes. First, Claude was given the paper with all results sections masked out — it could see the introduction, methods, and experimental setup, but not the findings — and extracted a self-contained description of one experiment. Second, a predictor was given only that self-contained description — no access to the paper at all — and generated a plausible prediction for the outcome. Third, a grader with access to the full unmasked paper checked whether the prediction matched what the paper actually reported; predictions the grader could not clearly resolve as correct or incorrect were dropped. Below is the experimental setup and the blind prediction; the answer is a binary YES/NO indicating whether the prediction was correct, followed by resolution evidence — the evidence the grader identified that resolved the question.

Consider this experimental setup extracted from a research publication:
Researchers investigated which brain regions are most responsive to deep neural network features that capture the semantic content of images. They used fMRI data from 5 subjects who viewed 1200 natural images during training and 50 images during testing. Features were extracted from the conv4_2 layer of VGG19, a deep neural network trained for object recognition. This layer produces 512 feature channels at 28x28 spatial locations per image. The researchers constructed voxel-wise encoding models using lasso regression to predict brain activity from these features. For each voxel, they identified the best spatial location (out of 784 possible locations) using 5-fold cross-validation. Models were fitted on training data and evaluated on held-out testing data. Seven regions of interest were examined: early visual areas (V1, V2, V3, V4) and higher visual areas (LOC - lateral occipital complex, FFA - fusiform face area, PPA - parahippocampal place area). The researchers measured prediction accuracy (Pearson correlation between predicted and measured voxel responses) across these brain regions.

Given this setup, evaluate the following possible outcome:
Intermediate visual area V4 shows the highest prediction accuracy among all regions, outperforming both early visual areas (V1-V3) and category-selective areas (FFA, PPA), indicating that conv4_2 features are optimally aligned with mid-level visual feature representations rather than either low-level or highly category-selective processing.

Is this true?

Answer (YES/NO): NO